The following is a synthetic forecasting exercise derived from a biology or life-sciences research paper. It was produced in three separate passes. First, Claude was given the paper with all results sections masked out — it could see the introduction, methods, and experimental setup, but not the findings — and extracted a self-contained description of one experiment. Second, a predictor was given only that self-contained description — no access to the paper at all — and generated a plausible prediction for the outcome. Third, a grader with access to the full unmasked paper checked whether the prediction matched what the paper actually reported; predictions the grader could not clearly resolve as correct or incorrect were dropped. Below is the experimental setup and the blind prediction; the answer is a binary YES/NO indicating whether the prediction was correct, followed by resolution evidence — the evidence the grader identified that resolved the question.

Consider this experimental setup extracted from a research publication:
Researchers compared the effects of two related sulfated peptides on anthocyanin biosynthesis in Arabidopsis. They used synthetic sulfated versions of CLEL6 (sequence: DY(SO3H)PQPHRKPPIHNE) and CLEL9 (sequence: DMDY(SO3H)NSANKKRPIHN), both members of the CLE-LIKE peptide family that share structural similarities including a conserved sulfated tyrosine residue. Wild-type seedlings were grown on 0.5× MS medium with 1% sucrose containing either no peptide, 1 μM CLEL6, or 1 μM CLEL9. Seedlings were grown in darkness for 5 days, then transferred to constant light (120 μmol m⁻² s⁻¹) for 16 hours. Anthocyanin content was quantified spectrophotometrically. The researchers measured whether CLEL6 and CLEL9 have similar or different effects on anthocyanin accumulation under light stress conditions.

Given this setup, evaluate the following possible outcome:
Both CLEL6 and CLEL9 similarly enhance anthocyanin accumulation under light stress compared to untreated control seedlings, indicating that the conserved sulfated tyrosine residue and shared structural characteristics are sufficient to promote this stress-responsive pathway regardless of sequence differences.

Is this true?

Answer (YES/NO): NO